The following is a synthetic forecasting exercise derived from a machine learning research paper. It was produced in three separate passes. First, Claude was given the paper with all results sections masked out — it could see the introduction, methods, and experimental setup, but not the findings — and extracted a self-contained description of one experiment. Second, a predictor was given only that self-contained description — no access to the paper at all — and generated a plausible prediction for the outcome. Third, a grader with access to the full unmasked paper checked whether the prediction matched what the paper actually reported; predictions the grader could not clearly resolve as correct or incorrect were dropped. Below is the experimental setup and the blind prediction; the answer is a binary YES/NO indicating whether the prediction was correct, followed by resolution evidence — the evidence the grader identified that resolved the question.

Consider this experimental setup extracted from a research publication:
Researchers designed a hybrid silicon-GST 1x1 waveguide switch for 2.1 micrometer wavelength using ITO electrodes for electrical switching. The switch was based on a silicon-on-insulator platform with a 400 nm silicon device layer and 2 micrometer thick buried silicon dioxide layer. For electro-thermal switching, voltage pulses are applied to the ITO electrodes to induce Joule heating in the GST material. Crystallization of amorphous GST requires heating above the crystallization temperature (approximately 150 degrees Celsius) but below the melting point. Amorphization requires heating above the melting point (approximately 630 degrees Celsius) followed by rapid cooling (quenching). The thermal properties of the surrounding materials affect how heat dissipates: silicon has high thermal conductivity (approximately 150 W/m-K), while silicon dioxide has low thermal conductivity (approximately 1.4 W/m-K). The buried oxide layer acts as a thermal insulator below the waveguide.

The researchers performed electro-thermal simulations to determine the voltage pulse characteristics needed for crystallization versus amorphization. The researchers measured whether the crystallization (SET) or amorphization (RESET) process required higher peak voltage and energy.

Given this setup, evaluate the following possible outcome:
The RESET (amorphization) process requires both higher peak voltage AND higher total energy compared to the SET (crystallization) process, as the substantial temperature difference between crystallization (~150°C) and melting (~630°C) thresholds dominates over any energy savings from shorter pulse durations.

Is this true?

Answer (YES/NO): YES